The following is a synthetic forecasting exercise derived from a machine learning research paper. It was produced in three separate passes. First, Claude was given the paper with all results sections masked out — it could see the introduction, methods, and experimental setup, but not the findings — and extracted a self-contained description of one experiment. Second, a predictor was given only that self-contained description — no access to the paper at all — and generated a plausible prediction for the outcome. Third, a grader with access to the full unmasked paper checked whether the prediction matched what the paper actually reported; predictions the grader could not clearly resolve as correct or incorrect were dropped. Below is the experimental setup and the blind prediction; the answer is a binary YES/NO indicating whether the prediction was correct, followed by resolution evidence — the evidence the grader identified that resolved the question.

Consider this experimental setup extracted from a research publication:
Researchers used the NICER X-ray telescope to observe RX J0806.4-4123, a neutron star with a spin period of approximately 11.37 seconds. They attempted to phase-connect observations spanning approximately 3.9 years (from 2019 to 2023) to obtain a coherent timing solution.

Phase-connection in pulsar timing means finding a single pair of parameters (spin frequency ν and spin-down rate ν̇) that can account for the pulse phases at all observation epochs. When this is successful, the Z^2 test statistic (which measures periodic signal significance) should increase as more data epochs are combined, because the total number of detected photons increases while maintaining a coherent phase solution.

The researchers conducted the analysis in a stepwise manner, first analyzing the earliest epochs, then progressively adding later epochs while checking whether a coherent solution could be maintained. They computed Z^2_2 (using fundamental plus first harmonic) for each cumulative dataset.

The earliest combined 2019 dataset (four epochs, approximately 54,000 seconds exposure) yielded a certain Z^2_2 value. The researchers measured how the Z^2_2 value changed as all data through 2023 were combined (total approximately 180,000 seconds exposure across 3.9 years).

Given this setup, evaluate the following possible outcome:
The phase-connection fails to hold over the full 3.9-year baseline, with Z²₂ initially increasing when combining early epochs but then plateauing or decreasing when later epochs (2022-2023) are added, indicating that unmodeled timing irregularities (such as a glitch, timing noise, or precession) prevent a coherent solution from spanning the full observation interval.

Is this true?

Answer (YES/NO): NO